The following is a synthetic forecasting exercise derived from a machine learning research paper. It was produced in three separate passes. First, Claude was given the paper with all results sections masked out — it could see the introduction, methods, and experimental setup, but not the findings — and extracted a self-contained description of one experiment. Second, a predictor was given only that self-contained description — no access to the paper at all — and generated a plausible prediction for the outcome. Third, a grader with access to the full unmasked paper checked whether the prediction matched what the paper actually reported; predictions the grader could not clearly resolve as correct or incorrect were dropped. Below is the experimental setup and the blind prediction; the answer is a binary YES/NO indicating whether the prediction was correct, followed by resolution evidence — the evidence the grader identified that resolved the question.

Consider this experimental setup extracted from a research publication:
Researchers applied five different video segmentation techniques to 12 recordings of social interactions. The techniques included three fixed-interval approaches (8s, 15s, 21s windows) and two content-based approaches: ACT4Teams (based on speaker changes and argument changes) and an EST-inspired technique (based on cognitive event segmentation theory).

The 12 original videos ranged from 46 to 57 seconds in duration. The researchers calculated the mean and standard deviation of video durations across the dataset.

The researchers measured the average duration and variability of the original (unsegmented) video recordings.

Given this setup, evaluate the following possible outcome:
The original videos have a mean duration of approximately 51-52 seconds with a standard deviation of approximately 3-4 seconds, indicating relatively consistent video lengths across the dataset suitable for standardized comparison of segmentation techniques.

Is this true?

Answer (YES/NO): NO